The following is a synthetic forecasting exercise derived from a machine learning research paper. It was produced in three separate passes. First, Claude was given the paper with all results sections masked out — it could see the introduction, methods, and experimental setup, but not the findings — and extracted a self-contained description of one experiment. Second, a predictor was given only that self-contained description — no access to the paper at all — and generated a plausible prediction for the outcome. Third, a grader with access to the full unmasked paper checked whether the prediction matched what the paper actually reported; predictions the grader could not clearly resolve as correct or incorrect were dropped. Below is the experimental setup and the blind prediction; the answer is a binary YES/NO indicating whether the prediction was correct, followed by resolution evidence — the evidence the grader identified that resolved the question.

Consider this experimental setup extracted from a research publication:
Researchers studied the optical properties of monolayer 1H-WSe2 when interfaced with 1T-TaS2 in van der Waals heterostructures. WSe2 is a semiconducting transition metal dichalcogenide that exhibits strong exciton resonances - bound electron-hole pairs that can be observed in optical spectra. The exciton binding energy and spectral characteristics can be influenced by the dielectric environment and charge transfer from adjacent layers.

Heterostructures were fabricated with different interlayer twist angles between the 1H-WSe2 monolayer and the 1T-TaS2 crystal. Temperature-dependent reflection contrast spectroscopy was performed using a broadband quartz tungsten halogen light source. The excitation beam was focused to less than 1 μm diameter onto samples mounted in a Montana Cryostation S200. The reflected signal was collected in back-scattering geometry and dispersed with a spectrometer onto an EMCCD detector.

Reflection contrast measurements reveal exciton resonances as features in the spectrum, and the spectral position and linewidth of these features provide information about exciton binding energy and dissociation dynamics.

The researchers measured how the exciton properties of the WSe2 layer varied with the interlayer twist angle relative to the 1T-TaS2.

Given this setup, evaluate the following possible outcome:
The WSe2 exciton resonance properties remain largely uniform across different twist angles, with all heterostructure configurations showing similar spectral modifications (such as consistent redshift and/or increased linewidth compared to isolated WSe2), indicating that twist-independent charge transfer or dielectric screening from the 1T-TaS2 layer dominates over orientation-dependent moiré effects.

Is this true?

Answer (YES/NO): NO